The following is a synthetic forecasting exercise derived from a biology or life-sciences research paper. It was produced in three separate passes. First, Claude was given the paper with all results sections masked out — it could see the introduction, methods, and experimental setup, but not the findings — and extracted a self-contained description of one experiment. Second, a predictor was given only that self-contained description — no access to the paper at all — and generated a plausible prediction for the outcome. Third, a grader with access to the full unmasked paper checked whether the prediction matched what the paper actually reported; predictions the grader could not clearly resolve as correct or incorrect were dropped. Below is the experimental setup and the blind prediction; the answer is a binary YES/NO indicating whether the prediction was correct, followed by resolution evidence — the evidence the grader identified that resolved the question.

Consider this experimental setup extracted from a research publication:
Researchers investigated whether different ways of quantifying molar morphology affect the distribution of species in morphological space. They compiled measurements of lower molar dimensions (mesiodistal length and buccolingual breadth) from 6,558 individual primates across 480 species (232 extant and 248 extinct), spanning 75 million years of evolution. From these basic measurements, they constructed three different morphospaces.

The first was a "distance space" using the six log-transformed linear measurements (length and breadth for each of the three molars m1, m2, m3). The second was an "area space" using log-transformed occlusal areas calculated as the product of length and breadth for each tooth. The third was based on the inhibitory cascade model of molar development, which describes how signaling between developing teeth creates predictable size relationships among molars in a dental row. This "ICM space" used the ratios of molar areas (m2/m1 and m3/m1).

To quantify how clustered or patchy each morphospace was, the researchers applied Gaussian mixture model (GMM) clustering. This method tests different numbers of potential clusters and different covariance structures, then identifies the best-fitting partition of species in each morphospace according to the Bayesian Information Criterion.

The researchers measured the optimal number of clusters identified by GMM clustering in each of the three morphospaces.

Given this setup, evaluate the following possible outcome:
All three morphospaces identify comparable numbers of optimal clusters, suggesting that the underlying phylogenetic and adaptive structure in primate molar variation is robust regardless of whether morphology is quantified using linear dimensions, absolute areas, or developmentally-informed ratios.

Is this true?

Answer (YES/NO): NO